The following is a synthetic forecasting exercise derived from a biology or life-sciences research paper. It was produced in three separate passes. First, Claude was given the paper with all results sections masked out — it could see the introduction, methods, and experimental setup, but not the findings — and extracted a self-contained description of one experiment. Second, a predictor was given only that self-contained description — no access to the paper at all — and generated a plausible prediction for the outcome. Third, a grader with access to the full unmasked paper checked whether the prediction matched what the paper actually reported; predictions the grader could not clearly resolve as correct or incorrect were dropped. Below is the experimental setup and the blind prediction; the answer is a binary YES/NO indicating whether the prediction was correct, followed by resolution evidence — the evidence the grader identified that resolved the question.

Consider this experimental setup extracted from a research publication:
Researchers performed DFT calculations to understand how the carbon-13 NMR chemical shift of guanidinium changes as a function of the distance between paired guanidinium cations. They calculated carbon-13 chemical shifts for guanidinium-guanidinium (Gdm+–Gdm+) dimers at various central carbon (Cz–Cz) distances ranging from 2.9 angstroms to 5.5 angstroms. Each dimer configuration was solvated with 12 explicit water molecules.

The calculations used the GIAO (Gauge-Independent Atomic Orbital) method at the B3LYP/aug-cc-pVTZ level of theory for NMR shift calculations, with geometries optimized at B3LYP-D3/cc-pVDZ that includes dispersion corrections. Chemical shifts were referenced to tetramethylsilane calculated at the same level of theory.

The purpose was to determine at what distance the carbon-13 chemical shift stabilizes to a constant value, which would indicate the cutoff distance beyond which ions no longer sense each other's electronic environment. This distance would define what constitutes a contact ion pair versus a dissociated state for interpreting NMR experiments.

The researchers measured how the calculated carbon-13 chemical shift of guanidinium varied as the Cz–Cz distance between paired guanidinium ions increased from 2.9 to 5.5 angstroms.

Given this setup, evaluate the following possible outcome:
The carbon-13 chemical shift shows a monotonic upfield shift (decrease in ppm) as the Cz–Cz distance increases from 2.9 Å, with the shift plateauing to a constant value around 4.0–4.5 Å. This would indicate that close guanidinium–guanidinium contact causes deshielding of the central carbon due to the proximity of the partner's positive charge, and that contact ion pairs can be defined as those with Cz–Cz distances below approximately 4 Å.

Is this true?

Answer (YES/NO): NO